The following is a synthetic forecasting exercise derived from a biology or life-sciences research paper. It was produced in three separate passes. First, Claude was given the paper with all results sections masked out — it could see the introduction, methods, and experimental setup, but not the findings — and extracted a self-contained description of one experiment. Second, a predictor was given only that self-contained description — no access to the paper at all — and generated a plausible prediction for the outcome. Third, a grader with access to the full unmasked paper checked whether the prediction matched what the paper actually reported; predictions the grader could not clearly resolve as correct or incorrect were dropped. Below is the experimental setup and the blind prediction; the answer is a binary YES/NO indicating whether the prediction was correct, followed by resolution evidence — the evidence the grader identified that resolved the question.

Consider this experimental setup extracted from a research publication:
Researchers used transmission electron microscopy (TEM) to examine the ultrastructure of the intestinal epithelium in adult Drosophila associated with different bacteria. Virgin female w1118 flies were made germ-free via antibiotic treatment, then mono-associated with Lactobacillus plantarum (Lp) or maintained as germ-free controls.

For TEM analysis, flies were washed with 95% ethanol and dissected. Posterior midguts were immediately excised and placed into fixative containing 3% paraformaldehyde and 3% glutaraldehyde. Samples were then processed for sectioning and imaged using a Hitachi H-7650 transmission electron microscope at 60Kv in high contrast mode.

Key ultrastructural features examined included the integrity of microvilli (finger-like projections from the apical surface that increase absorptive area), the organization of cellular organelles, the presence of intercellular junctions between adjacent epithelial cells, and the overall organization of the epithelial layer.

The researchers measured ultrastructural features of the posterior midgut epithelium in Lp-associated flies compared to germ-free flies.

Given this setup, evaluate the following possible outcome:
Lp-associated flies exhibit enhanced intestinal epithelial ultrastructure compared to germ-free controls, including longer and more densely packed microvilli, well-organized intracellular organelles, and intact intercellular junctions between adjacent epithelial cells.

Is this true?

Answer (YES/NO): NO